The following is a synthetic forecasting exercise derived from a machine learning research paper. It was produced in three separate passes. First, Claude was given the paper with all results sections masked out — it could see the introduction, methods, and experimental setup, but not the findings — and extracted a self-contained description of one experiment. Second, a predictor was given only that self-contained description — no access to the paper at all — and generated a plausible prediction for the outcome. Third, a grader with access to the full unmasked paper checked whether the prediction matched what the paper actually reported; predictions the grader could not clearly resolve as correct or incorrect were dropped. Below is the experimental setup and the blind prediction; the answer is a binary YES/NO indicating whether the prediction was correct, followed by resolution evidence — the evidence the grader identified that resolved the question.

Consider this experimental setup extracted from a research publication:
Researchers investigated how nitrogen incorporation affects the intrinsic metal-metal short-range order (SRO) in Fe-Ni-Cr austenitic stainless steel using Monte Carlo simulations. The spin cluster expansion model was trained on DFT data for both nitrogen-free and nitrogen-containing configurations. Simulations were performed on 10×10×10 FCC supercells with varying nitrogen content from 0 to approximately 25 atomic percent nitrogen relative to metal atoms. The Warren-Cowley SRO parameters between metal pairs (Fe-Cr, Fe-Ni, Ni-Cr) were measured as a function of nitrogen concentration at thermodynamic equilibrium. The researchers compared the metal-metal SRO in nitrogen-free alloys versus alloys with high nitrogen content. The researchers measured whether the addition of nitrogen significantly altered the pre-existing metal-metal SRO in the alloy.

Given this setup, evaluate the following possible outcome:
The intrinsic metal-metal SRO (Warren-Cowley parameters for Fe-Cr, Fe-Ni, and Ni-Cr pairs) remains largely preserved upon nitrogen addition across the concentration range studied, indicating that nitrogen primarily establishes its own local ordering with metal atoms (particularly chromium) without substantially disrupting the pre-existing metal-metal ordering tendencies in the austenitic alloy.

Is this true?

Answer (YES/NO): NO